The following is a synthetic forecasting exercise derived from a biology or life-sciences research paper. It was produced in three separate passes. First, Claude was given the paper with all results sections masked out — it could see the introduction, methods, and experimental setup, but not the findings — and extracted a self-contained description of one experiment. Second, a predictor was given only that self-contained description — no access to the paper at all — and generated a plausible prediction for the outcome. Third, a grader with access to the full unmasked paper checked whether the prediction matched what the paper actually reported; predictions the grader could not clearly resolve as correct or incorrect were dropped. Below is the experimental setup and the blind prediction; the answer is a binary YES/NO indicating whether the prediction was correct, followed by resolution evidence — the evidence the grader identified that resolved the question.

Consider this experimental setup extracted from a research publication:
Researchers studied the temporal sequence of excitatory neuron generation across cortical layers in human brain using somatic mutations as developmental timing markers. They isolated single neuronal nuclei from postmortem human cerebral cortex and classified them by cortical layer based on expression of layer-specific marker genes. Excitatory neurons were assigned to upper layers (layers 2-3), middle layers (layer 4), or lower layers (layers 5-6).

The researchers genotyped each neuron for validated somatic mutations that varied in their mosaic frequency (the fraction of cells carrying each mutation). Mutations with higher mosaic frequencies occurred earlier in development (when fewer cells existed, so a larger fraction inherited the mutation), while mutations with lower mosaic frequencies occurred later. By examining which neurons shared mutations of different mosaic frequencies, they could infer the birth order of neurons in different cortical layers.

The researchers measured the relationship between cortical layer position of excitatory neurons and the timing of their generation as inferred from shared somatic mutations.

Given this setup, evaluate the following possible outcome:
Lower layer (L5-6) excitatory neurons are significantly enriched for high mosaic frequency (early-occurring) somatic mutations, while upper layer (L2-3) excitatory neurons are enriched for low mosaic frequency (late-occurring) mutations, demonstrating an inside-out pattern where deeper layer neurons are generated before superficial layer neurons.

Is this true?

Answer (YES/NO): YES